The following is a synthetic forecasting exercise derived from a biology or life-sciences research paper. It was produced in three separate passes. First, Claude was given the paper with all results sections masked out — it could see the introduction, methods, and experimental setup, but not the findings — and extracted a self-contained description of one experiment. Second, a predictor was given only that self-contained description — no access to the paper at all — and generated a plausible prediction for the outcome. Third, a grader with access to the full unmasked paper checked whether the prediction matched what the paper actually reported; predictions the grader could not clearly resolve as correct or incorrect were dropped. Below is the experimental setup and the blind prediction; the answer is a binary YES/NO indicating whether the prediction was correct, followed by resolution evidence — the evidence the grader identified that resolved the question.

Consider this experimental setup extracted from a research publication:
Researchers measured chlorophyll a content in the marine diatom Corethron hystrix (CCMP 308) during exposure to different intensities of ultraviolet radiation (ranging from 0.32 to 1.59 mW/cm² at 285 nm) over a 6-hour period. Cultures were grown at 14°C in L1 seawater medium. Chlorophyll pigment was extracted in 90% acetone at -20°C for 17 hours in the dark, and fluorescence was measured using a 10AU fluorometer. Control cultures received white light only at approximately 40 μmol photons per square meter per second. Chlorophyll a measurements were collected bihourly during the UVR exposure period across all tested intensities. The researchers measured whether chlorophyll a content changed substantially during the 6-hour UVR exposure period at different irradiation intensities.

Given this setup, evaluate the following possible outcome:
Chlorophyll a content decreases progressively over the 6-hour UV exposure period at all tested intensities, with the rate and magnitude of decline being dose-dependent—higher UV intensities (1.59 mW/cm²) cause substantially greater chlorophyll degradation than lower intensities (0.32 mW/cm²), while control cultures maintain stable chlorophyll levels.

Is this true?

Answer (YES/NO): NO